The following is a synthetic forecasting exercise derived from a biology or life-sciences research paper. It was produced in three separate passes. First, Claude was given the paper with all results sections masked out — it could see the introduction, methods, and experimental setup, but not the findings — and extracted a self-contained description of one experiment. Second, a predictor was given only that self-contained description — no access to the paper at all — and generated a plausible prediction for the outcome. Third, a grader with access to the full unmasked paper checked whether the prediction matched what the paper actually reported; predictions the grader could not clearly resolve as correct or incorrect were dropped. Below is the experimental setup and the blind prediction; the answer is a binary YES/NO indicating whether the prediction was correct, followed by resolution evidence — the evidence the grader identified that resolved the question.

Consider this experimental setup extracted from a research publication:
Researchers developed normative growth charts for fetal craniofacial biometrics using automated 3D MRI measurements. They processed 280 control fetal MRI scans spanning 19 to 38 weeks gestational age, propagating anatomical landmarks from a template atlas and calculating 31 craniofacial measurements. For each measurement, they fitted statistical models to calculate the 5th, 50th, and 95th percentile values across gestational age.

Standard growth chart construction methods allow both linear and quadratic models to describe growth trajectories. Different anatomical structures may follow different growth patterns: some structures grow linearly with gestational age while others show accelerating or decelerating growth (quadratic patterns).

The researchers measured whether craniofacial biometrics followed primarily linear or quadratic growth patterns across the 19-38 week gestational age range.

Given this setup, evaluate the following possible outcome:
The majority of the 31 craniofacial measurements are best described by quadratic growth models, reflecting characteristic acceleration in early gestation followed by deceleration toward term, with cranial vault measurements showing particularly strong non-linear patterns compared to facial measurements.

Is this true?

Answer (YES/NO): NO